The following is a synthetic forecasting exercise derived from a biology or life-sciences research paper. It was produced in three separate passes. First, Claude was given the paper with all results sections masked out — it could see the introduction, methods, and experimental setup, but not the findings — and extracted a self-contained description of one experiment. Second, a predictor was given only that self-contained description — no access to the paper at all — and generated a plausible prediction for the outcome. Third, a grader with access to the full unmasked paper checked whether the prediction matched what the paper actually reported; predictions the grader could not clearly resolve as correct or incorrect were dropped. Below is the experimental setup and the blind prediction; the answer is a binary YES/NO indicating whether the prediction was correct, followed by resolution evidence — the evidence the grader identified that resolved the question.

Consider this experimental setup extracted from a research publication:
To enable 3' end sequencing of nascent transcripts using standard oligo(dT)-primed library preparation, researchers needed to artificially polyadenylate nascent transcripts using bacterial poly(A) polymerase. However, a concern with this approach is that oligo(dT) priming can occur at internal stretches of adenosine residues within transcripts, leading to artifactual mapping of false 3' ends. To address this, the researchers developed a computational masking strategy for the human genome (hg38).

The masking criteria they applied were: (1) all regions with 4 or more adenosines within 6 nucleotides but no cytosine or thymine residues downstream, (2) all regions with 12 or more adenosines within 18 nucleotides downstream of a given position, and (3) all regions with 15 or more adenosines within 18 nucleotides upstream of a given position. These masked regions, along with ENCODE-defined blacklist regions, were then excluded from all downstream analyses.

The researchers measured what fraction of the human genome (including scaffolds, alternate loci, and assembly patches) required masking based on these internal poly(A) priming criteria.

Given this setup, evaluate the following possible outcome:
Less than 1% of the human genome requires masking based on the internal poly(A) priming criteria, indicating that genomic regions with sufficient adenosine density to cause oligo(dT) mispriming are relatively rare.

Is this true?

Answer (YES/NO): NO